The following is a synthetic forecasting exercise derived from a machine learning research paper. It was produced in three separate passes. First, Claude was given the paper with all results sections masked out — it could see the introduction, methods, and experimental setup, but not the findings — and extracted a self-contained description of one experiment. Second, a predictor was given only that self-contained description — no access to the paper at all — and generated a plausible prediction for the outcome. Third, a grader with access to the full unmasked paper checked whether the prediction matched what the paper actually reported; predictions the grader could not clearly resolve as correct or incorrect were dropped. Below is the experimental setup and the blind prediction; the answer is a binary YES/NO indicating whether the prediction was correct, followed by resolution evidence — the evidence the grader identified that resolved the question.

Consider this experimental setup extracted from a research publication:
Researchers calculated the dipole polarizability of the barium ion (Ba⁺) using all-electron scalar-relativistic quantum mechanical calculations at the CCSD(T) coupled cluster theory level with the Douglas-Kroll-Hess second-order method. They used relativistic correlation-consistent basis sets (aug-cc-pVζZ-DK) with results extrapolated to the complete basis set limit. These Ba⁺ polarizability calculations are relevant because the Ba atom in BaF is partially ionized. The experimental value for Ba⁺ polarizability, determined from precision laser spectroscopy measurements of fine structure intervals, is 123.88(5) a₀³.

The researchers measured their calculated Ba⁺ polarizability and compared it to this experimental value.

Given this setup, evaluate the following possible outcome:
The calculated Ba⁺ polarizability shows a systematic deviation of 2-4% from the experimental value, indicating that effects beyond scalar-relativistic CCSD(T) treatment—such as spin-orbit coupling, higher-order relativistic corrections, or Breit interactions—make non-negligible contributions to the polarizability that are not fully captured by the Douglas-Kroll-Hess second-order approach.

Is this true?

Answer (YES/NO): NO